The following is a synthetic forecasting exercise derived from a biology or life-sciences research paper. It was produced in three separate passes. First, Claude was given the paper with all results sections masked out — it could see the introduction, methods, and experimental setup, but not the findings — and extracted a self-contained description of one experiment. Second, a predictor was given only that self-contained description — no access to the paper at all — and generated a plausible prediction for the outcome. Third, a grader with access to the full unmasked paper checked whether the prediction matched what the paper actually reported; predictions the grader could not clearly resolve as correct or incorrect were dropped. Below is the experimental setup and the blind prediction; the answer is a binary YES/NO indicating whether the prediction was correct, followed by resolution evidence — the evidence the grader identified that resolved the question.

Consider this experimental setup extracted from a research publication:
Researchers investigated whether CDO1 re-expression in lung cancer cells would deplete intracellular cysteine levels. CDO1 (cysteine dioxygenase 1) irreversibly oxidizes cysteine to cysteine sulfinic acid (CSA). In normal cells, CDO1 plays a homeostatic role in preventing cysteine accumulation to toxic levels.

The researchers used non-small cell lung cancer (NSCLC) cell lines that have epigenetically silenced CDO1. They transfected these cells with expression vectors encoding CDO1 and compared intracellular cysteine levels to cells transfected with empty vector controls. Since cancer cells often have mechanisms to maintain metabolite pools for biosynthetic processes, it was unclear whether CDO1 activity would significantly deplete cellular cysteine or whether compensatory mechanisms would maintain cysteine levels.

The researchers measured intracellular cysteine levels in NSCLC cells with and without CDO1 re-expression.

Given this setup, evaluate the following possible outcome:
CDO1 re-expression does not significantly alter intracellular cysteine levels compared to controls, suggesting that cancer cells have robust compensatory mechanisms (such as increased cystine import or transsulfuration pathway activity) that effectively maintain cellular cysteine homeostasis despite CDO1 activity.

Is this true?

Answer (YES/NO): NO